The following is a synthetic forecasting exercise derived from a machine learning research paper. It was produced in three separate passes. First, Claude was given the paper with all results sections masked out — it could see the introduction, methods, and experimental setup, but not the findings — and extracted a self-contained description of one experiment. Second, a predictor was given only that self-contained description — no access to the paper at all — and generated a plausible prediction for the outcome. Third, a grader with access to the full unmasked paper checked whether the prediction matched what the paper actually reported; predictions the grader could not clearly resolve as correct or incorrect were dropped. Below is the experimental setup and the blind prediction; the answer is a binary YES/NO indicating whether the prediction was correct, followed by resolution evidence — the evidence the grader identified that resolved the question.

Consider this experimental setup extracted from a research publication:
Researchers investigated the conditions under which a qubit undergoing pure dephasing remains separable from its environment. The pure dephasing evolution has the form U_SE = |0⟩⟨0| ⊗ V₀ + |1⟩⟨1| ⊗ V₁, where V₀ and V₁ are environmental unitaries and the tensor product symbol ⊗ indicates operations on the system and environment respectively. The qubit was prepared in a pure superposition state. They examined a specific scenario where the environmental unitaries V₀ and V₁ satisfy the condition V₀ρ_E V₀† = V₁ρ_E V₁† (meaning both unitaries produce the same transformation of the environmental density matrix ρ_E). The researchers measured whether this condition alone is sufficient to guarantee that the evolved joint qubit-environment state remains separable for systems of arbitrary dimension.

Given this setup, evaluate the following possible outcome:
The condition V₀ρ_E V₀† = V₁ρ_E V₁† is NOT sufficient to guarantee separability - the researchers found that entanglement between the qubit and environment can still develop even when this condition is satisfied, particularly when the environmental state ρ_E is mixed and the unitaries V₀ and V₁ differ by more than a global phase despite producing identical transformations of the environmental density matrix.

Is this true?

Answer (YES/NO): NO